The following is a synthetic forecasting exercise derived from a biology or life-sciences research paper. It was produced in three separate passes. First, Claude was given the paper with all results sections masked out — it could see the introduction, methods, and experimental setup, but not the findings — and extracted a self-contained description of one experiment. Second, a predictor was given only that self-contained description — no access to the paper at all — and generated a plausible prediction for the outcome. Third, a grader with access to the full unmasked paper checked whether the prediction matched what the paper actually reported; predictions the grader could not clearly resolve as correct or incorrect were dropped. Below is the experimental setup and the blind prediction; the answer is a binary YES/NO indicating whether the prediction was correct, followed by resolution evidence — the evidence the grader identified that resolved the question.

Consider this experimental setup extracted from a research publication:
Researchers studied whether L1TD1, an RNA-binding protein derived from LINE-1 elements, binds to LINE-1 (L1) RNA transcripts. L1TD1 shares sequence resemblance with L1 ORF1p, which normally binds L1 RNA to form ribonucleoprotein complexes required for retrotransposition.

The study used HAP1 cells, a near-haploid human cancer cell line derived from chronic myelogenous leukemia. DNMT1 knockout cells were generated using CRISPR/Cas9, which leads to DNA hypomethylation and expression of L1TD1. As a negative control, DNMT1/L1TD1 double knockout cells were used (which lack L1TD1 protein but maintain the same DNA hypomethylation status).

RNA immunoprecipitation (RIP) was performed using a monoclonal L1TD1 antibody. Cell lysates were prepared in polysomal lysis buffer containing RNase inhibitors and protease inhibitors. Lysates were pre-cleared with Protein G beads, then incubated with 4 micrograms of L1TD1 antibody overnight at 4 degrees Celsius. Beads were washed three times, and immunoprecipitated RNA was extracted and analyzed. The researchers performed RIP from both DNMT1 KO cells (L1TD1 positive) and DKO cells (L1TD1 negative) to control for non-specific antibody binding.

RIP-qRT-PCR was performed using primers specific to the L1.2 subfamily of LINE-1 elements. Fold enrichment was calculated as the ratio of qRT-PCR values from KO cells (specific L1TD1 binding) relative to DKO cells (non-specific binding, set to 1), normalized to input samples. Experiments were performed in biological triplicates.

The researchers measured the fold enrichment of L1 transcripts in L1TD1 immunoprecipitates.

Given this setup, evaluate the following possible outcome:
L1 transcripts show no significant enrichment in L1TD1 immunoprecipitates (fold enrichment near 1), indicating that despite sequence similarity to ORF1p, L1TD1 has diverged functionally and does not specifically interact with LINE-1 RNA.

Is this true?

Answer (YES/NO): NO